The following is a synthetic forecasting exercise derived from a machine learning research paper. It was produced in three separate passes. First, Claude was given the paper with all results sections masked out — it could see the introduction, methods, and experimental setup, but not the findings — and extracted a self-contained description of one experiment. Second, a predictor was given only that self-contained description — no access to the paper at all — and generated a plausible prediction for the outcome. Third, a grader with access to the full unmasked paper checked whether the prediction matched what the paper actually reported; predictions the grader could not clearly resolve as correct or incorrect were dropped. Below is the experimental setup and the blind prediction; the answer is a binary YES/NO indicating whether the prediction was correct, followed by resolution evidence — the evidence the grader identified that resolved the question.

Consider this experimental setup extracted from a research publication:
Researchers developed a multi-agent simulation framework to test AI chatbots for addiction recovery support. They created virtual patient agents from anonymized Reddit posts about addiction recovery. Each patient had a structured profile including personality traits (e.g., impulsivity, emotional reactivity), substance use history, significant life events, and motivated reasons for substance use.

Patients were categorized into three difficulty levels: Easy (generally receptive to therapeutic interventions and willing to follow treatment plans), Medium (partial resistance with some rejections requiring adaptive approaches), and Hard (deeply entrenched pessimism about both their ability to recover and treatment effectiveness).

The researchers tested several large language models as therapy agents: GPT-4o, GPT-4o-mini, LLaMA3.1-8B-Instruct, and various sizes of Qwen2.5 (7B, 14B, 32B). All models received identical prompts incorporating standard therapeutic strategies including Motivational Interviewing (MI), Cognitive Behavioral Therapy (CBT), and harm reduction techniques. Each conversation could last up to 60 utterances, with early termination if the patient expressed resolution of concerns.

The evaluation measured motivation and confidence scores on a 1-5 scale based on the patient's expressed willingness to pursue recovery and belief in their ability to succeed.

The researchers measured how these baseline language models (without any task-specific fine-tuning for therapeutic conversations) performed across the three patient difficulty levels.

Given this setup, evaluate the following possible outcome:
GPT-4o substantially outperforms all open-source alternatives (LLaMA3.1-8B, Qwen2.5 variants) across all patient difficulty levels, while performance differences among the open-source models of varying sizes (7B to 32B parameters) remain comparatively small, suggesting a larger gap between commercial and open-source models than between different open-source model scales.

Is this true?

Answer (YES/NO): NO